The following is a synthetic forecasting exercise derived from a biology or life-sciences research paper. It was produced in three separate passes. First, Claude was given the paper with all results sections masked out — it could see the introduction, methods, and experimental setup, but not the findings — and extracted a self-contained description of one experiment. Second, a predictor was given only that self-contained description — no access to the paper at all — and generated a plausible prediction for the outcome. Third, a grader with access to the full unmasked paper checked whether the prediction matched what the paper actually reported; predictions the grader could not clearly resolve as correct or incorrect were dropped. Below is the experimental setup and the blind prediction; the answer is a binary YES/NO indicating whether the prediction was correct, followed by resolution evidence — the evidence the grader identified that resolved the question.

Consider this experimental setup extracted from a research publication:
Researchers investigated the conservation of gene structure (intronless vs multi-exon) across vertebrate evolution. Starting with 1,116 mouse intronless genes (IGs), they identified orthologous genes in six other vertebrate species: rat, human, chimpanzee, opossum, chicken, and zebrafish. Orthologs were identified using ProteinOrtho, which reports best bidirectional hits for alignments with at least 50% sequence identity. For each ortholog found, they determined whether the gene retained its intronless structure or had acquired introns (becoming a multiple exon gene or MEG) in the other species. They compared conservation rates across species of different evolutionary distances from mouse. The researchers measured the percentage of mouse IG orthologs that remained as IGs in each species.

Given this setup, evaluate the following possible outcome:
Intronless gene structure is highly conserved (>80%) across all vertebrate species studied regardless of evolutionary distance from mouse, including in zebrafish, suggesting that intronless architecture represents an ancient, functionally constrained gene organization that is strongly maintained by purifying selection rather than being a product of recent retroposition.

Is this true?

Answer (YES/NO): NO